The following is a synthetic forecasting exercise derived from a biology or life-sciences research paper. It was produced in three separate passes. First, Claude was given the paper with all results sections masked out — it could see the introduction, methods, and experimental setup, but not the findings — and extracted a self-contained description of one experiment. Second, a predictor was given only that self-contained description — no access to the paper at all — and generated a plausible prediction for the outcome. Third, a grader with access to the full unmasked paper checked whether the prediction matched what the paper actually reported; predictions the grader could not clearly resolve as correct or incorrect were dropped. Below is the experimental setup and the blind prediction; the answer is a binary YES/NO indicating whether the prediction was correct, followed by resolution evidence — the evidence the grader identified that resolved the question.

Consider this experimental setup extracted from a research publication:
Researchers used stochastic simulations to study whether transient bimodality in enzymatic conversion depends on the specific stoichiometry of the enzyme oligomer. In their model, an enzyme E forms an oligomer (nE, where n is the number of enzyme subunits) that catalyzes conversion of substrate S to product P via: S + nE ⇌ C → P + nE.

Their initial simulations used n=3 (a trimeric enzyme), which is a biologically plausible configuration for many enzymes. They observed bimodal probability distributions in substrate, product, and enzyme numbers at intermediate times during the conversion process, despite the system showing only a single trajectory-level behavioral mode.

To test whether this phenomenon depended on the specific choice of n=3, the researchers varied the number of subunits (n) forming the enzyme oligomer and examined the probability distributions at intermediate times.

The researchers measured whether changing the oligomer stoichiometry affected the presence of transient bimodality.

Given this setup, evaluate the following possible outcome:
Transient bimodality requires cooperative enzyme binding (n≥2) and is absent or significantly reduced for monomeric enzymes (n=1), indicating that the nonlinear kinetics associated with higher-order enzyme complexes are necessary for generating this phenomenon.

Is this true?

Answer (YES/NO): NO